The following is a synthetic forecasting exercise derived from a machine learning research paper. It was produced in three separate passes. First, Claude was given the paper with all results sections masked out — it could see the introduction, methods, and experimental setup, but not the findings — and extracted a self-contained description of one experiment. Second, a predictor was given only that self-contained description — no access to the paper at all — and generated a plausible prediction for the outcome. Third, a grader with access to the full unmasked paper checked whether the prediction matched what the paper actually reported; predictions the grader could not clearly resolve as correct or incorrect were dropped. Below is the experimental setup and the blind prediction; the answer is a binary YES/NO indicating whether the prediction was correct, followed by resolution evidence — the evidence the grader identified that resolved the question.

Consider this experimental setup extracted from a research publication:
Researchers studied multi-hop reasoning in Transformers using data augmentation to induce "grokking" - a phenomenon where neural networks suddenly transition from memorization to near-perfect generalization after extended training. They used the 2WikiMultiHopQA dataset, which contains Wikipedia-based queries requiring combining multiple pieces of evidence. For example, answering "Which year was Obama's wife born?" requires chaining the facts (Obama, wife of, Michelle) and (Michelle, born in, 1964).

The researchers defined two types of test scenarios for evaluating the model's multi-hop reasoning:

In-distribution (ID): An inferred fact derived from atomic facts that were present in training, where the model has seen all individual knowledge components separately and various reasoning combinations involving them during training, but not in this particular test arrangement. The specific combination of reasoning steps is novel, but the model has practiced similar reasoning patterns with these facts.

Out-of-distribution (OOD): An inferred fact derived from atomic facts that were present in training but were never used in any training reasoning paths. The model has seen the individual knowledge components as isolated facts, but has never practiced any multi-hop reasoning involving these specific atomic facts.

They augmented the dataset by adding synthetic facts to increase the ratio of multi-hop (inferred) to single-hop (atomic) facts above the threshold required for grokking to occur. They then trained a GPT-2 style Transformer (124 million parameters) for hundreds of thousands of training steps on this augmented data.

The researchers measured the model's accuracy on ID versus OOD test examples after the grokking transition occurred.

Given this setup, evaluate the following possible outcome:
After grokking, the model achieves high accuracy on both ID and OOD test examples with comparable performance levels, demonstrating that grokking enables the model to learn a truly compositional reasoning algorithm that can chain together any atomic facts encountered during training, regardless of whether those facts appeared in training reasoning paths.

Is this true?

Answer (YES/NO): NO